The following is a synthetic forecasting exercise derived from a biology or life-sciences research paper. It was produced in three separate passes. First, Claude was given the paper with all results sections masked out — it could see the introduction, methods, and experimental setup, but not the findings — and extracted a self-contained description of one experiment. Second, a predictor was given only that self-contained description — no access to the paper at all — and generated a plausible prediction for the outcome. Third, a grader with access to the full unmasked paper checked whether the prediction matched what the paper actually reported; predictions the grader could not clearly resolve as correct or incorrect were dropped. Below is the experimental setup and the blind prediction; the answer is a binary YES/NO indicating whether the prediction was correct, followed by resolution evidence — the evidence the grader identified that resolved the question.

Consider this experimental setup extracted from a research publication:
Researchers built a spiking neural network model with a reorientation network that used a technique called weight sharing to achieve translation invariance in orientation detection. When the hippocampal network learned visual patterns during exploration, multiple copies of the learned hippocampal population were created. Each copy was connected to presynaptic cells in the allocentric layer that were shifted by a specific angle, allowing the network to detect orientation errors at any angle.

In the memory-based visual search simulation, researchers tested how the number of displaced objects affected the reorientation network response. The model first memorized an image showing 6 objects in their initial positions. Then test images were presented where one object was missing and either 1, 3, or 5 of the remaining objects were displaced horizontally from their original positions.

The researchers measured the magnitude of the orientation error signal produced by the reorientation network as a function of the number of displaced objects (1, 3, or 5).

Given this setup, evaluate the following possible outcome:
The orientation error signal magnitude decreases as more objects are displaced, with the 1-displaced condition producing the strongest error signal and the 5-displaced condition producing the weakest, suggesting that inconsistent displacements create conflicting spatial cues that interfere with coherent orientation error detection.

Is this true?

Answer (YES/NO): NO